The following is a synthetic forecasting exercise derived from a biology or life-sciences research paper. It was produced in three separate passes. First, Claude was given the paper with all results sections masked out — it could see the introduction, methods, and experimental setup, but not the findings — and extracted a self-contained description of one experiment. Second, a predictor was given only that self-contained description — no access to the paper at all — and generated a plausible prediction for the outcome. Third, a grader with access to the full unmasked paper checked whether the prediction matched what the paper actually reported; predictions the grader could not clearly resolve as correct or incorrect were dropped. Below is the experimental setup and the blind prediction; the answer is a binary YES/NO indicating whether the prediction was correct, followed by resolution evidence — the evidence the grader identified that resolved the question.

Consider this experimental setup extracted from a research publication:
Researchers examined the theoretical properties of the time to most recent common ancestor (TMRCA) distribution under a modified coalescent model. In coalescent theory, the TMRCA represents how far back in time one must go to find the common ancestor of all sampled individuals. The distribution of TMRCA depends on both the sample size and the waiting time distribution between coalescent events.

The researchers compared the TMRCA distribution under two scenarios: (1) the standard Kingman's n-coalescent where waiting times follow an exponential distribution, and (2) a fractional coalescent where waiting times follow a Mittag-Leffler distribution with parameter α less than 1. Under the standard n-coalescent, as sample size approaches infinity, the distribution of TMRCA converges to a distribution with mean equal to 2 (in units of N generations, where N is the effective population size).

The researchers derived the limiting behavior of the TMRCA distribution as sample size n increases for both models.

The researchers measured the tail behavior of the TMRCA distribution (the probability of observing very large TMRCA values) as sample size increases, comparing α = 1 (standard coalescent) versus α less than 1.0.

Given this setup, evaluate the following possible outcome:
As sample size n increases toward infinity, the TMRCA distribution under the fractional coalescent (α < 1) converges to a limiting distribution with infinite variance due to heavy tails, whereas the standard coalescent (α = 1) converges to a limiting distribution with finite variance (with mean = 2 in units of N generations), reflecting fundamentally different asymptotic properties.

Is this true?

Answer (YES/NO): YES